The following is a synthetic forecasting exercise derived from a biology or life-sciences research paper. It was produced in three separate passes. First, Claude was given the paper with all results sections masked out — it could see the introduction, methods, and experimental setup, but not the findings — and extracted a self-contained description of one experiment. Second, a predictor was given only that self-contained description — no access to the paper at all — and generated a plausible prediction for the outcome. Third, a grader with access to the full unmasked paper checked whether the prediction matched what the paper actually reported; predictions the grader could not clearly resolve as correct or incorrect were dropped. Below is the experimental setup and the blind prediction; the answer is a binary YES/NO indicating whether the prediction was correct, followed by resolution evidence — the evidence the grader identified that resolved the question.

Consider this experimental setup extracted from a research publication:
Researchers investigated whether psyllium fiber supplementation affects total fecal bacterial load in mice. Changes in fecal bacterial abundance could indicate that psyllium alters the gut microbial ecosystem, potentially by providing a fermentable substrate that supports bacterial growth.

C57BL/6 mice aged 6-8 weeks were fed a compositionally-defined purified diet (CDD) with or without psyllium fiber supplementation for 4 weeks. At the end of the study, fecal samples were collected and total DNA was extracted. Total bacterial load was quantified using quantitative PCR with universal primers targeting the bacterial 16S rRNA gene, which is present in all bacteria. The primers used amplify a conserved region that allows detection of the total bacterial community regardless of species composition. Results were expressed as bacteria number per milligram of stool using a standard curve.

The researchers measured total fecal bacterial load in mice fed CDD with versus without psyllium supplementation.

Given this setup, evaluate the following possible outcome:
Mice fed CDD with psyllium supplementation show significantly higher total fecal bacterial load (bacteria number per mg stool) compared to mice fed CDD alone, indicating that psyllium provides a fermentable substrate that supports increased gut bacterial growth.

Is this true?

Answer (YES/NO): NO